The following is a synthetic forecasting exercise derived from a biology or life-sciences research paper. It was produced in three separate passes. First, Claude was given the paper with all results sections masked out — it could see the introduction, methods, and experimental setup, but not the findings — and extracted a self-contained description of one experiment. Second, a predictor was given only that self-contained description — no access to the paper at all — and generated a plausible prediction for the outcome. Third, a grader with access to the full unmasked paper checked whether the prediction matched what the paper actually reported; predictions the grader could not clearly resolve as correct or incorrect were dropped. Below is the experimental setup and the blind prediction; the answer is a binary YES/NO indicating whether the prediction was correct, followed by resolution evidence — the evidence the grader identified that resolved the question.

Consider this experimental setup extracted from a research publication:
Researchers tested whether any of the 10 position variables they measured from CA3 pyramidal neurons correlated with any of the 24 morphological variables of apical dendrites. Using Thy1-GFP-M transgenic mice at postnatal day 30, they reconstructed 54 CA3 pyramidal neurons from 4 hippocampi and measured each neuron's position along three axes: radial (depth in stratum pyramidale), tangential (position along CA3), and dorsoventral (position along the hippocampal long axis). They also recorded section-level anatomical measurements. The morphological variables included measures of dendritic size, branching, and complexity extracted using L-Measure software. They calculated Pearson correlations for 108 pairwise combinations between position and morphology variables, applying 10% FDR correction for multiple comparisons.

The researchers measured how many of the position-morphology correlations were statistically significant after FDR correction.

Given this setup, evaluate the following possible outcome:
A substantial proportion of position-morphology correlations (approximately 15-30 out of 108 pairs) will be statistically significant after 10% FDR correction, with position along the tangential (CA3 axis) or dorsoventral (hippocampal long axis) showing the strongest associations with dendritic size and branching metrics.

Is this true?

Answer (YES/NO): NO